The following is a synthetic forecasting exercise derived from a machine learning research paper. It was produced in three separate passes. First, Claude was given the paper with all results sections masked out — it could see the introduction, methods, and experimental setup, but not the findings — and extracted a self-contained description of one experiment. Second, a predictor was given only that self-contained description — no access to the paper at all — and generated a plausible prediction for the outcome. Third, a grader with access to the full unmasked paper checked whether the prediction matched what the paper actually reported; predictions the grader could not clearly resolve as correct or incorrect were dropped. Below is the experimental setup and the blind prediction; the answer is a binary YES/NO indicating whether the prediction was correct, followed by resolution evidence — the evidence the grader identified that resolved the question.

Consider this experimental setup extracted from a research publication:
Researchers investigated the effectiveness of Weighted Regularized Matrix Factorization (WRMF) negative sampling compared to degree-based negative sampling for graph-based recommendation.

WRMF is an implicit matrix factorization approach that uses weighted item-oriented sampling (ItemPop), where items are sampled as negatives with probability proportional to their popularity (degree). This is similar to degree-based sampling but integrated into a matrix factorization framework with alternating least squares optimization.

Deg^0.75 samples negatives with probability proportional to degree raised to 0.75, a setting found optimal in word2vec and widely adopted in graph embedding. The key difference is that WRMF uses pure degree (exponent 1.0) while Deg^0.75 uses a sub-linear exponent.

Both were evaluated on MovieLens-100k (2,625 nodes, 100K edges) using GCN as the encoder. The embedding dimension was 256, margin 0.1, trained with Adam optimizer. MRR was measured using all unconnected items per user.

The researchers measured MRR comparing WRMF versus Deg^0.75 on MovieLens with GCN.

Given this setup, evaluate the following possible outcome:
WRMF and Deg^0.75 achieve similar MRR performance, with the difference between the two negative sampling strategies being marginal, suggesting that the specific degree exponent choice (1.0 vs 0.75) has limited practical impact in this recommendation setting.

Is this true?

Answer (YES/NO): NO